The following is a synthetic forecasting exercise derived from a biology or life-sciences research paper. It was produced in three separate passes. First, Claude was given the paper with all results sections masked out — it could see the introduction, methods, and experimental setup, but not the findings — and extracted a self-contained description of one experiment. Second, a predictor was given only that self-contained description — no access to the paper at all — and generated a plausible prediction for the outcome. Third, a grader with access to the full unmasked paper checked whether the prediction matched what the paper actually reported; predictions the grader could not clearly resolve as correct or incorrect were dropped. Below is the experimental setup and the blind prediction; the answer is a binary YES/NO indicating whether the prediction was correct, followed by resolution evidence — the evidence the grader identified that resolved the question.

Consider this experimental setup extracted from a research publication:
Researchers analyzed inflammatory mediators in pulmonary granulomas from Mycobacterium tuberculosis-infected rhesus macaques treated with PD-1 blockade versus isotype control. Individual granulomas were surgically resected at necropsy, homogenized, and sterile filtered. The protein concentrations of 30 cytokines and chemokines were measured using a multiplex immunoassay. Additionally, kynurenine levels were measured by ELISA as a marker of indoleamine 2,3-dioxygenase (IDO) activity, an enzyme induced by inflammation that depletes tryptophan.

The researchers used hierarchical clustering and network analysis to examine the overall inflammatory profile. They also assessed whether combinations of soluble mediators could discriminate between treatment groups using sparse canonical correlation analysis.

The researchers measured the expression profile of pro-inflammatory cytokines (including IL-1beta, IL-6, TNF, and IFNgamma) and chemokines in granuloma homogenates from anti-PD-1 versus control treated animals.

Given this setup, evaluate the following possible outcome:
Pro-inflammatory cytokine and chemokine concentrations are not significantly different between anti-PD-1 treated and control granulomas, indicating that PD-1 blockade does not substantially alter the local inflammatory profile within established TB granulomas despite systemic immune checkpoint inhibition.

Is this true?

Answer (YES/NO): NO